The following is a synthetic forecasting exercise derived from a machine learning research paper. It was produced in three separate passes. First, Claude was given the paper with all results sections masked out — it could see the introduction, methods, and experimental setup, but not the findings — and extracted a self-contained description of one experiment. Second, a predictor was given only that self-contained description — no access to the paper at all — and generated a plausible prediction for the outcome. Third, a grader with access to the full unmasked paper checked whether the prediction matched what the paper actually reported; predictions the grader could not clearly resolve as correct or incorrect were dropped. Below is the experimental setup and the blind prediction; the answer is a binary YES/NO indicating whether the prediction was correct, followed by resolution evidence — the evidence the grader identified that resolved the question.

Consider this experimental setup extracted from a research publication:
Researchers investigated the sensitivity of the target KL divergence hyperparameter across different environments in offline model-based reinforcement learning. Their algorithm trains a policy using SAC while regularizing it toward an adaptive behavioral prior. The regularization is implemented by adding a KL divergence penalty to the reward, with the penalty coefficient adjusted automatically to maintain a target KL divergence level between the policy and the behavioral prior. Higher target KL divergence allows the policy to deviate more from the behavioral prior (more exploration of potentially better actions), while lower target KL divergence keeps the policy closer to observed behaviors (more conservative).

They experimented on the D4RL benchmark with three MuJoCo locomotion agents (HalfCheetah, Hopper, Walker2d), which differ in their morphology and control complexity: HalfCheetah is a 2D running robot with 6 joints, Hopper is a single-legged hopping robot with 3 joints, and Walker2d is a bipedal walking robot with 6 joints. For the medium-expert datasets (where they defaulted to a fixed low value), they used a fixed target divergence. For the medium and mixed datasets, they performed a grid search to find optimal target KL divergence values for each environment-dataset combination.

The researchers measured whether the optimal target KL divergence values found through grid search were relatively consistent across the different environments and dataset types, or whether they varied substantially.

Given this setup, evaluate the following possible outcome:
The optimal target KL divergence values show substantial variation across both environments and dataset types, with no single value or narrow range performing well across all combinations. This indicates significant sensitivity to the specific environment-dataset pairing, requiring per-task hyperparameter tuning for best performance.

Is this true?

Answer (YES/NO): YES